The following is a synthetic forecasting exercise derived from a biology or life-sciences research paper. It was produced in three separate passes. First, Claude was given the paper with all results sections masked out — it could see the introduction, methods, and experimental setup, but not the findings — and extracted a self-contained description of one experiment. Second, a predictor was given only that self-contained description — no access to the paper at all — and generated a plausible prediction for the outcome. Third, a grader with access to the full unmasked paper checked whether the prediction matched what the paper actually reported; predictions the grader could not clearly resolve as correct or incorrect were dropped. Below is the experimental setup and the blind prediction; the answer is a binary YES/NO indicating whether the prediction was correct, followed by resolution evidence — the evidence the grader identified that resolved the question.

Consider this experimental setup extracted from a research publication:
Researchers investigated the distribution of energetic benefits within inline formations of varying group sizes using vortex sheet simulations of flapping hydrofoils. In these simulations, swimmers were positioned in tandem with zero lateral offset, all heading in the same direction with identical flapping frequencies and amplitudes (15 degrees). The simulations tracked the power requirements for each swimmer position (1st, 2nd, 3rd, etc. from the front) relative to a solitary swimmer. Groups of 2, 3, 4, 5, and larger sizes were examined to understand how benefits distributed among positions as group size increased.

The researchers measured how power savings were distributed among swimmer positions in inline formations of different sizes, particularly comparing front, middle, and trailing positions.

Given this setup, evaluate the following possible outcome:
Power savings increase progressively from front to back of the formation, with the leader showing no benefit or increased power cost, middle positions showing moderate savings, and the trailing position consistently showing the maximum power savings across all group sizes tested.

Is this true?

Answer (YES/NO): NO